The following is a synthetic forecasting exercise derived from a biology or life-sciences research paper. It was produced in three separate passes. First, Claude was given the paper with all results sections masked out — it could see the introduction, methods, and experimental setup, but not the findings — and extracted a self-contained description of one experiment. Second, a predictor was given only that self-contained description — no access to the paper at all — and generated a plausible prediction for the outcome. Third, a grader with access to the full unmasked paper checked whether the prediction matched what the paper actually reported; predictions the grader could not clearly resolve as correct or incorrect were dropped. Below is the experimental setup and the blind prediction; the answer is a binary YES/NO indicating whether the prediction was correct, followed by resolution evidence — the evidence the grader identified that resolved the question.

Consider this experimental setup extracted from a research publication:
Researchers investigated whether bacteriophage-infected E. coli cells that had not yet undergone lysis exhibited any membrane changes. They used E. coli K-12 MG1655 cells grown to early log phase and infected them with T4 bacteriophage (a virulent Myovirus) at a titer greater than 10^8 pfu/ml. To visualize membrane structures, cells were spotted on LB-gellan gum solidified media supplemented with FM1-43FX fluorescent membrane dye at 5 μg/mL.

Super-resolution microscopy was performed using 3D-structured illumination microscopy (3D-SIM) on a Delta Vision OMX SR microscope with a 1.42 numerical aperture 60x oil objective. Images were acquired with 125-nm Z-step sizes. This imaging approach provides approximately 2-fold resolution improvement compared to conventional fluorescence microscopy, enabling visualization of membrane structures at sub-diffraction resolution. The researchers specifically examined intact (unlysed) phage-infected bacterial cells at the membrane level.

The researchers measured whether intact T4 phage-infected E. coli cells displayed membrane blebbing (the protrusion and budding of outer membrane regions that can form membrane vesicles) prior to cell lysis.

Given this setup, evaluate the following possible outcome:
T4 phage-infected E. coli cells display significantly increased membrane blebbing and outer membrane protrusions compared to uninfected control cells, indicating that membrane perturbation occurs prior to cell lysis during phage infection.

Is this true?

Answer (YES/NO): YES